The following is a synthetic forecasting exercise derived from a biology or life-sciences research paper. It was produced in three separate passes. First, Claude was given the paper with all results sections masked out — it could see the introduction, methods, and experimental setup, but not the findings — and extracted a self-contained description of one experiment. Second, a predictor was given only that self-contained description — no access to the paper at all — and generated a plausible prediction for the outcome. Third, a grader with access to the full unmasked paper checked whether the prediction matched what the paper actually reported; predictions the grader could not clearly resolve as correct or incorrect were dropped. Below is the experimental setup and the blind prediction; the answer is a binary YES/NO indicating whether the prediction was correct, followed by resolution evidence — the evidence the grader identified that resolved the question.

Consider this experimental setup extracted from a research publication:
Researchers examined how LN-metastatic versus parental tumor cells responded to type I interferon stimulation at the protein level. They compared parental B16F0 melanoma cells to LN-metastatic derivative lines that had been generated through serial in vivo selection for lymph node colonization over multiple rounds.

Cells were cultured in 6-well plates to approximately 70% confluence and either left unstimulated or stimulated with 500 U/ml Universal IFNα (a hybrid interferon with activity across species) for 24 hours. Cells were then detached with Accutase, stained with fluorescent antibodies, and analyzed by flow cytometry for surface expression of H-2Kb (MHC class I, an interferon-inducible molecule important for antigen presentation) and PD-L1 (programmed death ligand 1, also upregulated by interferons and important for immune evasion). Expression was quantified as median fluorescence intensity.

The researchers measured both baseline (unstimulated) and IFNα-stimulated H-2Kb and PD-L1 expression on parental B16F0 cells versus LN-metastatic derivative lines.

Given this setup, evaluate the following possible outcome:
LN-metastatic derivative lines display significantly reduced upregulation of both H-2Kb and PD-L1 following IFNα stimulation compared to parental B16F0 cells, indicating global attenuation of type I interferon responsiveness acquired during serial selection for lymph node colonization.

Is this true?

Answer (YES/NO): NO